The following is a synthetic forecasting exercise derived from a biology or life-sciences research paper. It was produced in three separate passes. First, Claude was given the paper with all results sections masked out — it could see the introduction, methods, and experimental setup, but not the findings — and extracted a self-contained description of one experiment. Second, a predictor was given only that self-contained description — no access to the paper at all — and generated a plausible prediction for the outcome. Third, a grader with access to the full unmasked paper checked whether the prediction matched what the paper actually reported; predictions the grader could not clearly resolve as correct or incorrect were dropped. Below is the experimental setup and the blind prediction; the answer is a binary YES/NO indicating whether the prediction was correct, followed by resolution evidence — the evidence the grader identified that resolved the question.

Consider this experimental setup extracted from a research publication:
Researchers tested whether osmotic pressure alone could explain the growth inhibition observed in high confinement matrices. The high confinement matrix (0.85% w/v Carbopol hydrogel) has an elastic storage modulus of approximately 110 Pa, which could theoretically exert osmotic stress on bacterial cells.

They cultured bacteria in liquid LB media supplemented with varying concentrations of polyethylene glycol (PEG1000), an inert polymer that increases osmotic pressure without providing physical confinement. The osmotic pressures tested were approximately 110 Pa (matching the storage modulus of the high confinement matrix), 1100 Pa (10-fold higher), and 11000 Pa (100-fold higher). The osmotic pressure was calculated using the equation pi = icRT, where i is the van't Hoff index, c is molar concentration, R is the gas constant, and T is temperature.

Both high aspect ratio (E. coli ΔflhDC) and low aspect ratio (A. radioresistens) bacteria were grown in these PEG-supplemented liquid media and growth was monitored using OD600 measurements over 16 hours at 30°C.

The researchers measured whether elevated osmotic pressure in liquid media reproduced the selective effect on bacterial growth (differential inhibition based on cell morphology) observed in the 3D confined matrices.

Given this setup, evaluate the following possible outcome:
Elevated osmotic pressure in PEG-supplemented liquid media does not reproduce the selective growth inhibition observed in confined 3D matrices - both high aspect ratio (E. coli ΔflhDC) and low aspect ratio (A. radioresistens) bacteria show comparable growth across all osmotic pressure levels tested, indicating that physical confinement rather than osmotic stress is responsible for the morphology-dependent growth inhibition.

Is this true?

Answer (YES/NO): YES